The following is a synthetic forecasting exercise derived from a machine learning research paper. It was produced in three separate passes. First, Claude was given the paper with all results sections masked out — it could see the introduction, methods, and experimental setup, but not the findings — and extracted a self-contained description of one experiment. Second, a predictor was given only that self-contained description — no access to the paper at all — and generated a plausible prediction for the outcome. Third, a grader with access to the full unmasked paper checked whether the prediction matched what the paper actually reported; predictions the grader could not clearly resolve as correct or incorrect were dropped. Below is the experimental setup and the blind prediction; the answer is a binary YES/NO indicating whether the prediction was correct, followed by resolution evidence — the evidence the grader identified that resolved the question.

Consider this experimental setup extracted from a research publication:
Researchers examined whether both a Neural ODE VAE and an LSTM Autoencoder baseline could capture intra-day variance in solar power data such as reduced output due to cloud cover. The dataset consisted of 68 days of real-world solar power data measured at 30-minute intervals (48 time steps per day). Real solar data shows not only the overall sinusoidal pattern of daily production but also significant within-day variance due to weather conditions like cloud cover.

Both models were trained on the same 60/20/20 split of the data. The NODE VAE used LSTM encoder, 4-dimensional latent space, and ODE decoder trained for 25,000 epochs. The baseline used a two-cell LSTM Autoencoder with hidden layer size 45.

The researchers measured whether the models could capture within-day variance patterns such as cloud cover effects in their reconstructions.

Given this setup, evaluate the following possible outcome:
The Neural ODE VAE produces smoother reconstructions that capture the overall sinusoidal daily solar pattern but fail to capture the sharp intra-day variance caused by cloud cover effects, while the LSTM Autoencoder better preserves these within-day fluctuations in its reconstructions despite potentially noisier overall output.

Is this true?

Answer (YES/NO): NO